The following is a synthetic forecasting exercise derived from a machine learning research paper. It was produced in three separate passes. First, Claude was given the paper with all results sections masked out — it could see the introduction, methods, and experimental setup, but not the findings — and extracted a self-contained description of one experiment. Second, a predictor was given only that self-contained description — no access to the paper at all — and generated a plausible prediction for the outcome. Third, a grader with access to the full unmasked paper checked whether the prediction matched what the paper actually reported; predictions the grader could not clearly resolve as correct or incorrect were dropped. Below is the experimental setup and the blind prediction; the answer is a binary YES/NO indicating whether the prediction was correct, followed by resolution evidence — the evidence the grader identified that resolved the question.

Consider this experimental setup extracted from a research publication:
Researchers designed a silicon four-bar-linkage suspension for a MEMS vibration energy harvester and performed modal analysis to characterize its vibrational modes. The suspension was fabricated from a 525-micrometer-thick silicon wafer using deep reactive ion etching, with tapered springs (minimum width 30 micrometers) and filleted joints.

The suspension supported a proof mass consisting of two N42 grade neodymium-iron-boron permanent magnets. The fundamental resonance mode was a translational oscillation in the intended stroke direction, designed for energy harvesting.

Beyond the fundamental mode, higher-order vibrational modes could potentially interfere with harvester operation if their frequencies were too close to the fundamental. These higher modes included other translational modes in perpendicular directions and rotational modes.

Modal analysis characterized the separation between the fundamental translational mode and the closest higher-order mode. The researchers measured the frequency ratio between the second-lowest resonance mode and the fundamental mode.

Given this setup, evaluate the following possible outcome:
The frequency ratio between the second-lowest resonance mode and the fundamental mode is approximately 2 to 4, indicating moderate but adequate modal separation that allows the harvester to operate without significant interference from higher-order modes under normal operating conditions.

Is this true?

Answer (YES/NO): YES